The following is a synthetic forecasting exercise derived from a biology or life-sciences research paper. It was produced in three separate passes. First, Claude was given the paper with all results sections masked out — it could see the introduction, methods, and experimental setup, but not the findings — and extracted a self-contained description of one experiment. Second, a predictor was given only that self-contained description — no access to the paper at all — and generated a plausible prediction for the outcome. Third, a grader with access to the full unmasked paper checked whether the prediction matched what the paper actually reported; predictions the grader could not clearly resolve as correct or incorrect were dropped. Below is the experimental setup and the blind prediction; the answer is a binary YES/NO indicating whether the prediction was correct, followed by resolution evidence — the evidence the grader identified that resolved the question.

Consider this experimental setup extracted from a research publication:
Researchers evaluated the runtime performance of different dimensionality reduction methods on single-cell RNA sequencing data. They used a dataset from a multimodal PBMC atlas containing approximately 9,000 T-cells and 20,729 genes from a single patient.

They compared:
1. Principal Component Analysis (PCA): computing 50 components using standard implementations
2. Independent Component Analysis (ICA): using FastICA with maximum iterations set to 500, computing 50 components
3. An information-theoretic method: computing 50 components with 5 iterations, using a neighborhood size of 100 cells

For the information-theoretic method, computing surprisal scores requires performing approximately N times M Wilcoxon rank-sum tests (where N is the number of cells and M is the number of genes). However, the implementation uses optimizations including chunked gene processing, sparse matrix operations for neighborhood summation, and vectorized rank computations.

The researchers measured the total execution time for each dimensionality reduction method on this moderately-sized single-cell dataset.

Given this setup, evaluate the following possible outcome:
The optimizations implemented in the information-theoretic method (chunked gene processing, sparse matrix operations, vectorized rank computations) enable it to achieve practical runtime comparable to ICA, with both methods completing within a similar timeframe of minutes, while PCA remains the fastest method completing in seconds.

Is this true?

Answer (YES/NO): NO